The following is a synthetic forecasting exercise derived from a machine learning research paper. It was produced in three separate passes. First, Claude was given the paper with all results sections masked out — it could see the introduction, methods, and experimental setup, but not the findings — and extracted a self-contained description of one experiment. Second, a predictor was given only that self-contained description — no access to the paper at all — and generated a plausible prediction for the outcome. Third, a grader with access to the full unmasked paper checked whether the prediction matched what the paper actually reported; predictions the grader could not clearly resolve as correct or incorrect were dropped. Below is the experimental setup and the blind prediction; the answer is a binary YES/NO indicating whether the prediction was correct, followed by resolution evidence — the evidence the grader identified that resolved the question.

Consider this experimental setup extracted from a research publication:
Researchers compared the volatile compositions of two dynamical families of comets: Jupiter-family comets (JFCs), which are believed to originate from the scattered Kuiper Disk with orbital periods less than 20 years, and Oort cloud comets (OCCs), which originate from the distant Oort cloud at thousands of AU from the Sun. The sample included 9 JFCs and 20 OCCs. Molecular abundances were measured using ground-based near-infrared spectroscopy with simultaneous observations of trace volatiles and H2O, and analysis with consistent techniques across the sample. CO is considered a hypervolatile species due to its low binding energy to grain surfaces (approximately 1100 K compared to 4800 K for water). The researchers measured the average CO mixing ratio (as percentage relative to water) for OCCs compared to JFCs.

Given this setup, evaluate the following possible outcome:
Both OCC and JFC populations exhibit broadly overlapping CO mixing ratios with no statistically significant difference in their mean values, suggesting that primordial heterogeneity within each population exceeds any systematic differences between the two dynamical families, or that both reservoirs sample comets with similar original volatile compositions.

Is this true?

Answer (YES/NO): NO